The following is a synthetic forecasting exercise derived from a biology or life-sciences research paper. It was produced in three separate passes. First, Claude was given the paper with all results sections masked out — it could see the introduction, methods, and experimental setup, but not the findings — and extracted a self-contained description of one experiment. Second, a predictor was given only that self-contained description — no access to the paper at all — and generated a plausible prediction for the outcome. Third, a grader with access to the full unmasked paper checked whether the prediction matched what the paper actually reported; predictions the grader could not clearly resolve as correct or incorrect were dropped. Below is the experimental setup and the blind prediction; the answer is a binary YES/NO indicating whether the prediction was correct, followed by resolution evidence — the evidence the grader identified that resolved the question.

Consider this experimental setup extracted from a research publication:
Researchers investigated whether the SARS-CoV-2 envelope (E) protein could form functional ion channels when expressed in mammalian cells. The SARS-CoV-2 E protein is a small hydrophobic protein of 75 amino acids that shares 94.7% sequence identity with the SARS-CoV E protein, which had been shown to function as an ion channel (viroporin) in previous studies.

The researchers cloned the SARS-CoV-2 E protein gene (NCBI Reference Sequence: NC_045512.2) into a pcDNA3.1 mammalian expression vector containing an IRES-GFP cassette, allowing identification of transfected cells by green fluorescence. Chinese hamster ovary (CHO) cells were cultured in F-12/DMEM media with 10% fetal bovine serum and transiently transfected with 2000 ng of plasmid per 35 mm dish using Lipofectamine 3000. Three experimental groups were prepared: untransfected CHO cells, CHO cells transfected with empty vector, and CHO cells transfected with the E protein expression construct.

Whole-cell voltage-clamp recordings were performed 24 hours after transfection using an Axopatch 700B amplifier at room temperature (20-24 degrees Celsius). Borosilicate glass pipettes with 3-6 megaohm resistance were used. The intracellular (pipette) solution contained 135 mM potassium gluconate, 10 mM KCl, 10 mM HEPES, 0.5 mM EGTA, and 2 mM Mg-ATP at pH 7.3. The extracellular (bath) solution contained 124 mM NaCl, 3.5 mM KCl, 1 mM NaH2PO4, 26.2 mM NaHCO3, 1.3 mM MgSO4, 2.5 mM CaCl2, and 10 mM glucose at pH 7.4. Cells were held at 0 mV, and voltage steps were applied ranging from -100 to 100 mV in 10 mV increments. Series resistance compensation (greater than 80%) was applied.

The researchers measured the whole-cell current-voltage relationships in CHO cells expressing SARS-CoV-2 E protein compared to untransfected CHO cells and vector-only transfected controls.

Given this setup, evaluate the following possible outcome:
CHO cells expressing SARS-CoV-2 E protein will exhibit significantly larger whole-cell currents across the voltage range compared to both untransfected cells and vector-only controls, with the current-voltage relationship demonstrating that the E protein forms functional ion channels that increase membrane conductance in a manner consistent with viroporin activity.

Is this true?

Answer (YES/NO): YES